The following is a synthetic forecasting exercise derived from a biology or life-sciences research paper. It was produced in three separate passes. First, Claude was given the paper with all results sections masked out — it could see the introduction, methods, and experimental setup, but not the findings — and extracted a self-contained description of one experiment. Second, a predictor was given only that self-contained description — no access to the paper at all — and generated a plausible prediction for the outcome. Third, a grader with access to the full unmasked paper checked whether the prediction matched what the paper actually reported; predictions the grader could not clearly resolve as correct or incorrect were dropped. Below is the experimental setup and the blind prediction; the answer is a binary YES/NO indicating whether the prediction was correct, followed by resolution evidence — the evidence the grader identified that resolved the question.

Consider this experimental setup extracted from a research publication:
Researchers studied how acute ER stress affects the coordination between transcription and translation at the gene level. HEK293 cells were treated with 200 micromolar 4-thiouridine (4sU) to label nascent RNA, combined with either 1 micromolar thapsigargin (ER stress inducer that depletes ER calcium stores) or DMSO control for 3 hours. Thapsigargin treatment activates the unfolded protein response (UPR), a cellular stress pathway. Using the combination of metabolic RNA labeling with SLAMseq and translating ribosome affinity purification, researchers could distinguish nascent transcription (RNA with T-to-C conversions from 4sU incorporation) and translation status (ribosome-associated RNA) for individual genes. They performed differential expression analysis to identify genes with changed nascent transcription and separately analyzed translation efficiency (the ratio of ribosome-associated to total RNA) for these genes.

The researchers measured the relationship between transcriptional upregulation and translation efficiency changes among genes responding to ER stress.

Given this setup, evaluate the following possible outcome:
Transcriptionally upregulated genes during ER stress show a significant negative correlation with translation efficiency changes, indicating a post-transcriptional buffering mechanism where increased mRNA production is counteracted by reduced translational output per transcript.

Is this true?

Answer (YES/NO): NO